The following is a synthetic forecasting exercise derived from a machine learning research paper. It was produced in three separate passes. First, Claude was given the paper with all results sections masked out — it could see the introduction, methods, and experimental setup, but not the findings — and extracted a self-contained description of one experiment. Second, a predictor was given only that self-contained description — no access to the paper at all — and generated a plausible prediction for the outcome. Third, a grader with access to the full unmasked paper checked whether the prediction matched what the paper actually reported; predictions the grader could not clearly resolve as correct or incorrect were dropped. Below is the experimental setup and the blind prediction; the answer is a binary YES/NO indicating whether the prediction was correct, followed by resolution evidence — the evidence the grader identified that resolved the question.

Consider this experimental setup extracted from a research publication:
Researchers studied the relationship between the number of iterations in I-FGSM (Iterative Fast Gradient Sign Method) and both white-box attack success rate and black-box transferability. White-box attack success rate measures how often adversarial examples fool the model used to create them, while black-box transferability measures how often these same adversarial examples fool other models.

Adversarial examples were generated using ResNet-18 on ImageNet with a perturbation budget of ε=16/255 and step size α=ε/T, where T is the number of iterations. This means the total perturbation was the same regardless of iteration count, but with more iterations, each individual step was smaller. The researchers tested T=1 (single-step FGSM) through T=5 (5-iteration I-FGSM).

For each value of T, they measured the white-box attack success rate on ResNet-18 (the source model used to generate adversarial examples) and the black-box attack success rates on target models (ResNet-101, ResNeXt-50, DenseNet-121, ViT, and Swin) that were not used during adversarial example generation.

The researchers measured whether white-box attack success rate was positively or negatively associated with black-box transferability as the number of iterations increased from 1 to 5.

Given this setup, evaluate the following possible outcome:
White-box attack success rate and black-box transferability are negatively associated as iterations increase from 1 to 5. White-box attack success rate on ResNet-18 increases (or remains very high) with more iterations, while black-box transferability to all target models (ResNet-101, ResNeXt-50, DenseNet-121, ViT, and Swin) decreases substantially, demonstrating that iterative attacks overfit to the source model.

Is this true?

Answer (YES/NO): YES